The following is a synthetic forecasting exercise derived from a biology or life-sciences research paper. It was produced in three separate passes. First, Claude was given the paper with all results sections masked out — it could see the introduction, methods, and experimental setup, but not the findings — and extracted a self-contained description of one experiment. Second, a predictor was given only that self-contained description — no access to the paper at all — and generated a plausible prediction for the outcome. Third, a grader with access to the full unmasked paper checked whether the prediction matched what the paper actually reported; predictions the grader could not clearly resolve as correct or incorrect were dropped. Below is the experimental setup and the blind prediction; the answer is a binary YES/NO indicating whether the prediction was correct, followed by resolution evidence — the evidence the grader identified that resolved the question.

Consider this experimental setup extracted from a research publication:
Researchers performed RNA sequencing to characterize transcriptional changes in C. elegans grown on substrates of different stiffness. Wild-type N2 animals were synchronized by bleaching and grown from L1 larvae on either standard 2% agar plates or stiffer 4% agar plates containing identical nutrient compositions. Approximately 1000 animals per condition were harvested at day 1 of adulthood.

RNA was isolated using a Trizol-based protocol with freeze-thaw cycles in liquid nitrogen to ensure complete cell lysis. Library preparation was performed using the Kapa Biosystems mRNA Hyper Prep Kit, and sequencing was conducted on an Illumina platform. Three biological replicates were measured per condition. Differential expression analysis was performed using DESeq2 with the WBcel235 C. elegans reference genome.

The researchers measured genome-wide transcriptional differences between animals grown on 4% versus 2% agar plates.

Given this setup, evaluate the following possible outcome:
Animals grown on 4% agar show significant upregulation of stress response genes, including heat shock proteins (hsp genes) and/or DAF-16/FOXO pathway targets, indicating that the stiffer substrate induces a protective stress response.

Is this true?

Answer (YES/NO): NO